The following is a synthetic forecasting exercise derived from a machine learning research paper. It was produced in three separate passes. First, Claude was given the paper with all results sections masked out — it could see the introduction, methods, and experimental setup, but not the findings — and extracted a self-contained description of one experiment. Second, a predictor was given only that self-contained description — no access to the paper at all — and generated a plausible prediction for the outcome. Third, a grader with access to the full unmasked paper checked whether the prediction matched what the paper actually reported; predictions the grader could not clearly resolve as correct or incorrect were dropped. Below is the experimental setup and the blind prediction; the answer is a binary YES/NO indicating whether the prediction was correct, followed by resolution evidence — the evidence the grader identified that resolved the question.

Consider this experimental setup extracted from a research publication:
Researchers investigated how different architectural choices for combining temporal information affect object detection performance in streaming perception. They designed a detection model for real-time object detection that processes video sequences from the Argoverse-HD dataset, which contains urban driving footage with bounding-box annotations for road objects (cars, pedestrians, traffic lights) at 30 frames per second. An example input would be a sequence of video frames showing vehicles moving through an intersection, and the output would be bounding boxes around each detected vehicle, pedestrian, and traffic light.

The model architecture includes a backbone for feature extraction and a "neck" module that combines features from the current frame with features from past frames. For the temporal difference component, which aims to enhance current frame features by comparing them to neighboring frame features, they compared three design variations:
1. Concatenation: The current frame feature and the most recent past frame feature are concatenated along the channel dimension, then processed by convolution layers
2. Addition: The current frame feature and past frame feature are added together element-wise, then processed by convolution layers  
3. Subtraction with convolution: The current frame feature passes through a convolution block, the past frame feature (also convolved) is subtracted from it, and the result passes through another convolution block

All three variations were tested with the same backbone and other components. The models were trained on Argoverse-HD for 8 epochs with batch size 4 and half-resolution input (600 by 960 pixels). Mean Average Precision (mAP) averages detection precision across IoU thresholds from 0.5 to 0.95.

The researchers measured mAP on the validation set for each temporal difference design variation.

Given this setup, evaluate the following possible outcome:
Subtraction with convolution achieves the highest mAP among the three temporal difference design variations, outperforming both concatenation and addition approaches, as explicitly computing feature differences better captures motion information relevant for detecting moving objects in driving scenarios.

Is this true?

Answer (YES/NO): YES